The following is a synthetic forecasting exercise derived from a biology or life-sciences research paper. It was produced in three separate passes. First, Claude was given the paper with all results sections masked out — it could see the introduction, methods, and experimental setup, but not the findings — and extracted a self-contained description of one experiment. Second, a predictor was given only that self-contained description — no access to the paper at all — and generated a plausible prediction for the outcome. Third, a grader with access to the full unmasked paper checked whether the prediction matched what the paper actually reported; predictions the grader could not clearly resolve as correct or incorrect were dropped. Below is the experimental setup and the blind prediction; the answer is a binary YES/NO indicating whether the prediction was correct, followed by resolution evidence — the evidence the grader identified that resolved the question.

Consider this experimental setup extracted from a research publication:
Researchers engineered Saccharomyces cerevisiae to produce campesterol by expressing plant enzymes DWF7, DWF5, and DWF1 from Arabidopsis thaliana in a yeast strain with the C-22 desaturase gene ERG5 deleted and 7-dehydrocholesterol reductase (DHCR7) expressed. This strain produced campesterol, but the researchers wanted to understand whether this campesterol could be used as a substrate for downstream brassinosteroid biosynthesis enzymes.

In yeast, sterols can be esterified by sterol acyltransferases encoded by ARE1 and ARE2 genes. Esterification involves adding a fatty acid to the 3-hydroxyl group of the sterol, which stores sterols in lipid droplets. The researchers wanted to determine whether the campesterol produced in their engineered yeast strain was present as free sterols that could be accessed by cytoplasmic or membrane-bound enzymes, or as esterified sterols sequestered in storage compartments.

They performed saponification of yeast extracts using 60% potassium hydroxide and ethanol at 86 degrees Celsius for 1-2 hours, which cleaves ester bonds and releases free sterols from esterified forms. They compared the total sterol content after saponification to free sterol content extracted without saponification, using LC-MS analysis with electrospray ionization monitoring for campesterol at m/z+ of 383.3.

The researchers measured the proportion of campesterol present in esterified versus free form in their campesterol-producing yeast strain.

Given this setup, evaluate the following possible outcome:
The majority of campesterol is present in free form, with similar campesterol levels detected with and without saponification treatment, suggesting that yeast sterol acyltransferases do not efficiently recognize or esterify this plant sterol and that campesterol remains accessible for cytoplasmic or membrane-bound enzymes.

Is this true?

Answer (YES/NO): NO